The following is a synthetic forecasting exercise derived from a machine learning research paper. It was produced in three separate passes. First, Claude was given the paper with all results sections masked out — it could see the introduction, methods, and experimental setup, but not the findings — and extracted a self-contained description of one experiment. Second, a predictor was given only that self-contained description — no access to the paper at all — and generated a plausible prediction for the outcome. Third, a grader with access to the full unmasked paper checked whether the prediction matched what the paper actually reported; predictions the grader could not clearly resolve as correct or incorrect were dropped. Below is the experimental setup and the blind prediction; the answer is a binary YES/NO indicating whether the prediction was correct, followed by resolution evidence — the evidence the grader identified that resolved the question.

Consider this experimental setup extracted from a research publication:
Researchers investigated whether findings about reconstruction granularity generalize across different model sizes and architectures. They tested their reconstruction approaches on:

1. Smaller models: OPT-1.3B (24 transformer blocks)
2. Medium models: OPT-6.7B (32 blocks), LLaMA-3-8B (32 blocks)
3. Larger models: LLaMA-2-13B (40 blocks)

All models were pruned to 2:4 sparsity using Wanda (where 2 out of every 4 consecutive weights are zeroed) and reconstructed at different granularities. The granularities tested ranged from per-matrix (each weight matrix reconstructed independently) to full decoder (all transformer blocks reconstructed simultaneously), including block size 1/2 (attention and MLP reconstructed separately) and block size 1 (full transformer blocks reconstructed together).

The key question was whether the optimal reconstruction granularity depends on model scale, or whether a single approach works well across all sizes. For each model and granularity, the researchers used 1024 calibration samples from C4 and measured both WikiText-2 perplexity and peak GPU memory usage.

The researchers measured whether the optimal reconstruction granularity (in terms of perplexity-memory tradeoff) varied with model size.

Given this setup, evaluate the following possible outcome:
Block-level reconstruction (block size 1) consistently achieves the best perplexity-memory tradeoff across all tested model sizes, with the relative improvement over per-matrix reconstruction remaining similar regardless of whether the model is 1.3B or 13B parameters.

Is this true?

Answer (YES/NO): NO